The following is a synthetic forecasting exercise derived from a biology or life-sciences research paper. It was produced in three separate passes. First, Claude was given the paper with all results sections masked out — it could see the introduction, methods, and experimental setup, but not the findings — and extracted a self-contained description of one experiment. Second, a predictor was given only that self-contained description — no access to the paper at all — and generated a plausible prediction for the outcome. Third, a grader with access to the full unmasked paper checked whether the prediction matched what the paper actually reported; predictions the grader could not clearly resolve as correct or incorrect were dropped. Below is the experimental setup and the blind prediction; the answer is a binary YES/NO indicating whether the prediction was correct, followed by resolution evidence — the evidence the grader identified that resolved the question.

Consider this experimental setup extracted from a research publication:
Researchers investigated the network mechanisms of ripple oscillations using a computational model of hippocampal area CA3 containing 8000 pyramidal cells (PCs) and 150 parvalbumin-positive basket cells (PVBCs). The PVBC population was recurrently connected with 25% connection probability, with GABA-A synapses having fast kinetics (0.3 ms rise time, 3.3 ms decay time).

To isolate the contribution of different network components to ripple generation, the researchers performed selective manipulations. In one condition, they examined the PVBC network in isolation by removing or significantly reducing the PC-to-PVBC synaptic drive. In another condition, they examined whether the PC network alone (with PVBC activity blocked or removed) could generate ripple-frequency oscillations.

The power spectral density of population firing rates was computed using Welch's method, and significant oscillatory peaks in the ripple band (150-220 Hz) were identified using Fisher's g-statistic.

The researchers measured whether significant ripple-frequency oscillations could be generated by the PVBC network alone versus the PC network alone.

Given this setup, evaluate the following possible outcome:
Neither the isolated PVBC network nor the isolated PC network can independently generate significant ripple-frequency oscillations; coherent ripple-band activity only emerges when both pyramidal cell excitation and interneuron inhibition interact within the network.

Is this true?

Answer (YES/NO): NO